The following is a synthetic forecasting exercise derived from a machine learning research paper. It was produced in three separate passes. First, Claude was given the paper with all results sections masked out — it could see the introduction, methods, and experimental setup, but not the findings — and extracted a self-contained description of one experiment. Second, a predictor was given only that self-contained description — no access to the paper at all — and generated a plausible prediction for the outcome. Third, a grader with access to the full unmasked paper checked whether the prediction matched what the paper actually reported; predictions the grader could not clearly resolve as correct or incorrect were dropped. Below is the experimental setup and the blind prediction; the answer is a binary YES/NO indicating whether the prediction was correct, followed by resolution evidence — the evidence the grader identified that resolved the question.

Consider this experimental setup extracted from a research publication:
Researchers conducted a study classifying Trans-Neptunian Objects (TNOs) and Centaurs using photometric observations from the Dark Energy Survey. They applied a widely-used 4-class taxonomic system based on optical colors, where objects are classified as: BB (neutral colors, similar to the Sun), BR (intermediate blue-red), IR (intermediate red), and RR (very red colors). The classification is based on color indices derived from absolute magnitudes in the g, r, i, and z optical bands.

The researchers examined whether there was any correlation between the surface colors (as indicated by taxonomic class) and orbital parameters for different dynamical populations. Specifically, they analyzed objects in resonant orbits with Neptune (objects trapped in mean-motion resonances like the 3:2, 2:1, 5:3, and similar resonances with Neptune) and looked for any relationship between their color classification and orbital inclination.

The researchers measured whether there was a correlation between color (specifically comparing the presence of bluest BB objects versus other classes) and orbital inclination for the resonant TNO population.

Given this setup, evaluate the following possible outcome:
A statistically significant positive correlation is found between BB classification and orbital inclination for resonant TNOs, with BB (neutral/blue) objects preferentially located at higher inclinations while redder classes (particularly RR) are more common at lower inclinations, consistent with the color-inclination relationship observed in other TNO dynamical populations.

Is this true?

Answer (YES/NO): YES